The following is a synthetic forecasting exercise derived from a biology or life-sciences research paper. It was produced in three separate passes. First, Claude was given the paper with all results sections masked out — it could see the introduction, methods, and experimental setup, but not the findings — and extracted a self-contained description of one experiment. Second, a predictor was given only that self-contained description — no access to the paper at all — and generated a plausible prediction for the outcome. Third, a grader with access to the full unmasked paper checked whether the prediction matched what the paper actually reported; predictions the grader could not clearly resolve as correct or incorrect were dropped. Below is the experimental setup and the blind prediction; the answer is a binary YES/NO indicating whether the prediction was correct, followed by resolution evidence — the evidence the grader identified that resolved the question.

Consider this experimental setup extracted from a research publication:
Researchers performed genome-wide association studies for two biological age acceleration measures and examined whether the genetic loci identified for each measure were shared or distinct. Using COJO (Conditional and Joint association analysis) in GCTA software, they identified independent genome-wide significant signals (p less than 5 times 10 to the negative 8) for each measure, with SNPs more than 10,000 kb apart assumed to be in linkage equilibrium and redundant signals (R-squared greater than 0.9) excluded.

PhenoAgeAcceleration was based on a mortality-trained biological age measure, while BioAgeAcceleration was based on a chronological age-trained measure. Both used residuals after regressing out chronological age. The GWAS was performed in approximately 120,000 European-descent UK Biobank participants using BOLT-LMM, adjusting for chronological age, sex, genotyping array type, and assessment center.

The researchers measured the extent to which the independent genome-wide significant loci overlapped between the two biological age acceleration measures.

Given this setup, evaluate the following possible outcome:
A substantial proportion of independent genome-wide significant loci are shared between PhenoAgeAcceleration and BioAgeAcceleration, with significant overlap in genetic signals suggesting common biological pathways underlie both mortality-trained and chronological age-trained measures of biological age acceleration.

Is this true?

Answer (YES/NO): NO